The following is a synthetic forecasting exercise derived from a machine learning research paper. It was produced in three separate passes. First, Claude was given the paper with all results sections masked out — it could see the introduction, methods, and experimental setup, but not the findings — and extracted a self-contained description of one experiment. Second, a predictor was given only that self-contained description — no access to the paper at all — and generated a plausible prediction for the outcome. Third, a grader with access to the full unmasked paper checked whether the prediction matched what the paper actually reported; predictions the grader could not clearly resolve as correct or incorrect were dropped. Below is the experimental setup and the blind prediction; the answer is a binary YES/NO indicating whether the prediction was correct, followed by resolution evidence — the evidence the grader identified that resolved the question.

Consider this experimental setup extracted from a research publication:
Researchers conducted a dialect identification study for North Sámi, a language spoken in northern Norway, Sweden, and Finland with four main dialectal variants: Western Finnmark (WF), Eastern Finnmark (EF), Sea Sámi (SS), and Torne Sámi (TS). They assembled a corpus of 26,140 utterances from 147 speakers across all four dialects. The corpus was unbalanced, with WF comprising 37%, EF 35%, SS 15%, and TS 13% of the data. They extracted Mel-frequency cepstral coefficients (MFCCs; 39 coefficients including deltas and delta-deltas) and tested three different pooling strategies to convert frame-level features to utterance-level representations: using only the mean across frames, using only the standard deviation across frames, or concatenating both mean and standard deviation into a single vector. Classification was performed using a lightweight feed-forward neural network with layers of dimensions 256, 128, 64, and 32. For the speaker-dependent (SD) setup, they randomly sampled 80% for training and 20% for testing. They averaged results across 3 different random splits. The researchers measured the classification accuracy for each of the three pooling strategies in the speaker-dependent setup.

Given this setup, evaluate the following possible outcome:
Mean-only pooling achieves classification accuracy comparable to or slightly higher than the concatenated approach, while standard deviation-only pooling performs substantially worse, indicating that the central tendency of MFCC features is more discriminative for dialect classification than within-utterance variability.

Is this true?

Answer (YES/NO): NO